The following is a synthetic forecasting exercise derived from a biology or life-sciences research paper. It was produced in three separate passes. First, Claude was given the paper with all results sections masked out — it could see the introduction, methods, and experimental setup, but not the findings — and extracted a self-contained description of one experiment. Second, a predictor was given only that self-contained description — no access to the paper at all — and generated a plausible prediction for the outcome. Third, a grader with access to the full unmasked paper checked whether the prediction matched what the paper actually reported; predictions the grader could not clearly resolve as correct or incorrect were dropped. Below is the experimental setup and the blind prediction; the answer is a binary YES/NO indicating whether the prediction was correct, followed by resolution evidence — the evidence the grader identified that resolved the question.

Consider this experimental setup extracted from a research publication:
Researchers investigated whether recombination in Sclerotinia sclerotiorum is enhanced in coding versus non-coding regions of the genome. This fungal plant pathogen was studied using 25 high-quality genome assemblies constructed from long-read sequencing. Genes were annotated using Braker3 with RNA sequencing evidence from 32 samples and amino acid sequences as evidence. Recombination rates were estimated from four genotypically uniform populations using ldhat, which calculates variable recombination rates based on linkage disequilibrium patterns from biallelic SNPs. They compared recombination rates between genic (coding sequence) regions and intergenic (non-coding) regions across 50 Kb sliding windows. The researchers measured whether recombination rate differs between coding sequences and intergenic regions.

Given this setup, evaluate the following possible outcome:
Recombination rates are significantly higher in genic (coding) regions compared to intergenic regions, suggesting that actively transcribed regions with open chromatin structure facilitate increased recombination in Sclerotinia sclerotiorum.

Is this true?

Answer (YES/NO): NO